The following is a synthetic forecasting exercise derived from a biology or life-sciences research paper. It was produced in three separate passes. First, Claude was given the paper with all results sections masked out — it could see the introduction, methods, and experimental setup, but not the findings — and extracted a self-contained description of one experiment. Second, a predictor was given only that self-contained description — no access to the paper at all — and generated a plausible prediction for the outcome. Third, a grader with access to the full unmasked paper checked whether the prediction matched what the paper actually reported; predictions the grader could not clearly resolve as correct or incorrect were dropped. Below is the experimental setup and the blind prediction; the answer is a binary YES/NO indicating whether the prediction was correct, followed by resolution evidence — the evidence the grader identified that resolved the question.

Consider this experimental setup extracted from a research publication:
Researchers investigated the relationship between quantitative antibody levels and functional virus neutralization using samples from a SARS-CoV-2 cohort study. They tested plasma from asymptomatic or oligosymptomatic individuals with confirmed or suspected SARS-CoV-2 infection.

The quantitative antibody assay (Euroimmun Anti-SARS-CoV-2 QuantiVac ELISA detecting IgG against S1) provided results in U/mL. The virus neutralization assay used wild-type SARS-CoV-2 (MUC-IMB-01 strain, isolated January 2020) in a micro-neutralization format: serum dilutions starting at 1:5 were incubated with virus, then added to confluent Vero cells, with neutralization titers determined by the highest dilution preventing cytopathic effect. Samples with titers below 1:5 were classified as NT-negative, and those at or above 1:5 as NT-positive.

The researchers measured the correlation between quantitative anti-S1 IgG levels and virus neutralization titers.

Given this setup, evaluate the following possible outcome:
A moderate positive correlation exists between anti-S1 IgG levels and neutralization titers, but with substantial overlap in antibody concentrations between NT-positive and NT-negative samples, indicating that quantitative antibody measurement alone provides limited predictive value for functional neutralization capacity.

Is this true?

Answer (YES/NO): NO